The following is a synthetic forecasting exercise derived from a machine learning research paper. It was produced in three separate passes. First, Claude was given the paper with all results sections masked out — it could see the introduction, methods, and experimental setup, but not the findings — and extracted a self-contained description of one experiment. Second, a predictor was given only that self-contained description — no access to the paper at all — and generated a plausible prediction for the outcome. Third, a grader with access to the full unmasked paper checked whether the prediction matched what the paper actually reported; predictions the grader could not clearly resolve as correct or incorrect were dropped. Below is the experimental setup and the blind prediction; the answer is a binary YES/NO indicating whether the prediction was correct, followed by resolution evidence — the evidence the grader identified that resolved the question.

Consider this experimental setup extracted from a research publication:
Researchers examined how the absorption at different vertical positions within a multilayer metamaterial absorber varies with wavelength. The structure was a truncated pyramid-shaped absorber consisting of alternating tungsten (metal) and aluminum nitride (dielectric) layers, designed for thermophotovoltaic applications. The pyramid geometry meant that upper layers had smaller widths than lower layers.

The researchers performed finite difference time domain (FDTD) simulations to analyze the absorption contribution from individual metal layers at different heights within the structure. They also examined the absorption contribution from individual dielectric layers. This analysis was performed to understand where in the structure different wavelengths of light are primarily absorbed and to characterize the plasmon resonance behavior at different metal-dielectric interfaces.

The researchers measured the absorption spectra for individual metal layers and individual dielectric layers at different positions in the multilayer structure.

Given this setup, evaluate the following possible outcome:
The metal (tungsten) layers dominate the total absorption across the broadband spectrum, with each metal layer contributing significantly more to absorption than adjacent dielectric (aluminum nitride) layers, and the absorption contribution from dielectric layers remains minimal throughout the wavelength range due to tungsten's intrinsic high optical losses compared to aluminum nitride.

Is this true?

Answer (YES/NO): YES